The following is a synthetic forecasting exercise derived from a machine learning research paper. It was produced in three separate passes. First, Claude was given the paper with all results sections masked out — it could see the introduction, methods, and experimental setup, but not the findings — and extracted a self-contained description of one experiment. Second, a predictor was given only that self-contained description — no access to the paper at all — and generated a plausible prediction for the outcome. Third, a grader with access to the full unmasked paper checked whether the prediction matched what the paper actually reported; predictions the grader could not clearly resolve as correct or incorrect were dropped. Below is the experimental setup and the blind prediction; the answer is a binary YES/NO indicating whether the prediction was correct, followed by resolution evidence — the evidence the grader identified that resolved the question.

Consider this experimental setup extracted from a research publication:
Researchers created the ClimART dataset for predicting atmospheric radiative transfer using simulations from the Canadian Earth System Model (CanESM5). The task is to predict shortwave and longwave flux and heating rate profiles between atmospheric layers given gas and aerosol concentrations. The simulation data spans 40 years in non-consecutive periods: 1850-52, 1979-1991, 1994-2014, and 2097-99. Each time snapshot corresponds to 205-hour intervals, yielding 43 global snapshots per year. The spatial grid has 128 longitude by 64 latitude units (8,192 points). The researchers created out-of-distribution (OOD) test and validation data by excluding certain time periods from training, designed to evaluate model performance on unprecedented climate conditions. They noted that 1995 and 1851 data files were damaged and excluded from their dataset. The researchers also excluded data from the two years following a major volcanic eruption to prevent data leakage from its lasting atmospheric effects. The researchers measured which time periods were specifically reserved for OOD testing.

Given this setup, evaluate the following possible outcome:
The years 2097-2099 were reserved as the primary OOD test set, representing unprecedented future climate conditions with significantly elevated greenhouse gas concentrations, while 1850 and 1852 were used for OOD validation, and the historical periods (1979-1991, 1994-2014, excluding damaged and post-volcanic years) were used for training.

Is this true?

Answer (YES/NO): NO